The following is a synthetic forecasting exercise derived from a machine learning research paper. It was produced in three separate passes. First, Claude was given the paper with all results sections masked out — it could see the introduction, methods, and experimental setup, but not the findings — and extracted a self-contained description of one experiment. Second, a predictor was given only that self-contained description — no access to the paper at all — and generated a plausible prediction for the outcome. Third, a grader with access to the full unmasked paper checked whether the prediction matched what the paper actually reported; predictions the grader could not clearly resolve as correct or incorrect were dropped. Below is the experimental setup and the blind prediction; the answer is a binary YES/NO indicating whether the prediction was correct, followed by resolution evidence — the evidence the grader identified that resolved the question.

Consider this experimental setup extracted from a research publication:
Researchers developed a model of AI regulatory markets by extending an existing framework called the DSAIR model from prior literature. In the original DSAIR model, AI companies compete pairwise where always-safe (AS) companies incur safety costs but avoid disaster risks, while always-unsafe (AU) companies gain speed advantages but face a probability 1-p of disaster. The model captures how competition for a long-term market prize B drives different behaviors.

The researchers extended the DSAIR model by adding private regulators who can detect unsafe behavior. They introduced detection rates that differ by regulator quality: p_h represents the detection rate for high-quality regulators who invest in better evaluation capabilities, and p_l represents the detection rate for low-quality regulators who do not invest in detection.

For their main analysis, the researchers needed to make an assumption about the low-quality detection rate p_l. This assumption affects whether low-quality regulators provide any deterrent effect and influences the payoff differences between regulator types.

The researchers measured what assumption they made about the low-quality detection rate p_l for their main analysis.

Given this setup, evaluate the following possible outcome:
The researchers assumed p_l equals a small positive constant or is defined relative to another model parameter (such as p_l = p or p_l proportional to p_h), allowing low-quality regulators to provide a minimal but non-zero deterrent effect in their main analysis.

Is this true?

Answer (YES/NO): NO